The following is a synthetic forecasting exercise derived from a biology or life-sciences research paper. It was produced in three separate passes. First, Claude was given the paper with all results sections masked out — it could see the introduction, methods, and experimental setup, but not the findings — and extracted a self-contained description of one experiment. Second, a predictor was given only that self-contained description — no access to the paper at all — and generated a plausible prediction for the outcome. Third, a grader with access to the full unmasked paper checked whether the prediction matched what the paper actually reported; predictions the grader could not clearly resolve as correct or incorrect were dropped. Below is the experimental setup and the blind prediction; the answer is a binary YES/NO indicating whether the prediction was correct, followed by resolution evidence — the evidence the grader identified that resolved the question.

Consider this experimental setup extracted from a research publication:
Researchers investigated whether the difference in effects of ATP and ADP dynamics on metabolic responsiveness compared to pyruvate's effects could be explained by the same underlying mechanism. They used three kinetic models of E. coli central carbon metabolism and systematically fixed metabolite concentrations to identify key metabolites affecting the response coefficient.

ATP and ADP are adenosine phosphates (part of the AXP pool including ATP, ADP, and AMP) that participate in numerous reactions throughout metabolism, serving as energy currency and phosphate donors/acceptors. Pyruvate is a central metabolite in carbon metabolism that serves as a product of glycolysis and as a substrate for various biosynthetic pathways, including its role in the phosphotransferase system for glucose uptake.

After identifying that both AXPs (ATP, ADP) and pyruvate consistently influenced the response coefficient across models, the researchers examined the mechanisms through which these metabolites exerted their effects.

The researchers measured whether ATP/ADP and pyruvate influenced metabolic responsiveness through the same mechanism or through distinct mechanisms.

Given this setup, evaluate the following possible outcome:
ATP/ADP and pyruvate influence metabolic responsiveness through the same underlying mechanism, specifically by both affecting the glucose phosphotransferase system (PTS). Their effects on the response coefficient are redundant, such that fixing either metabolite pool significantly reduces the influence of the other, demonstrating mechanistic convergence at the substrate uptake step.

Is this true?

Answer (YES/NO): NO